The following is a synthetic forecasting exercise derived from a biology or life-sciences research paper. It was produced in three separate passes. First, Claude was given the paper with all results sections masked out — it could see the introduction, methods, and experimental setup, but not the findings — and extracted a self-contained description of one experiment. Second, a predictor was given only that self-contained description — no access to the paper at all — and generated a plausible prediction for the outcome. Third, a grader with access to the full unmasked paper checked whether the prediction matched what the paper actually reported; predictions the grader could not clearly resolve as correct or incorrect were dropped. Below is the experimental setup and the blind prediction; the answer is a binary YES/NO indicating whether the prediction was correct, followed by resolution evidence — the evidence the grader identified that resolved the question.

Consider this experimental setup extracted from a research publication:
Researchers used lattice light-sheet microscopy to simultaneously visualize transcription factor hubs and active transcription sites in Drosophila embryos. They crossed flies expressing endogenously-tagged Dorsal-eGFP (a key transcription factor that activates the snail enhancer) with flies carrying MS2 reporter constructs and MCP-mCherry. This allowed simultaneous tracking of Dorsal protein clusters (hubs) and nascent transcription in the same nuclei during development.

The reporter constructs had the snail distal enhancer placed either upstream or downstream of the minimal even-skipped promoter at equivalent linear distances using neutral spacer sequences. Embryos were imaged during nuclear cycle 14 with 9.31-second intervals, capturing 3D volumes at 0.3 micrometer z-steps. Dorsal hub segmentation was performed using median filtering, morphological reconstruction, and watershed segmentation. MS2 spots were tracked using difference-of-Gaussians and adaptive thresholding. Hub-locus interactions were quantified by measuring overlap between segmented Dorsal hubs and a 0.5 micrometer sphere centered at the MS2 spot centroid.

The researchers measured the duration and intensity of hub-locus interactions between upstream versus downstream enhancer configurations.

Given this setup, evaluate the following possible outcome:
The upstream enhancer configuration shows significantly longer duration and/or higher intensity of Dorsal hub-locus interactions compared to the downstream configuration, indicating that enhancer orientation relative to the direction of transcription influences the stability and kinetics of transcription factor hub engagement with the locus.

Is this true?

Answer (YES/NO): NO